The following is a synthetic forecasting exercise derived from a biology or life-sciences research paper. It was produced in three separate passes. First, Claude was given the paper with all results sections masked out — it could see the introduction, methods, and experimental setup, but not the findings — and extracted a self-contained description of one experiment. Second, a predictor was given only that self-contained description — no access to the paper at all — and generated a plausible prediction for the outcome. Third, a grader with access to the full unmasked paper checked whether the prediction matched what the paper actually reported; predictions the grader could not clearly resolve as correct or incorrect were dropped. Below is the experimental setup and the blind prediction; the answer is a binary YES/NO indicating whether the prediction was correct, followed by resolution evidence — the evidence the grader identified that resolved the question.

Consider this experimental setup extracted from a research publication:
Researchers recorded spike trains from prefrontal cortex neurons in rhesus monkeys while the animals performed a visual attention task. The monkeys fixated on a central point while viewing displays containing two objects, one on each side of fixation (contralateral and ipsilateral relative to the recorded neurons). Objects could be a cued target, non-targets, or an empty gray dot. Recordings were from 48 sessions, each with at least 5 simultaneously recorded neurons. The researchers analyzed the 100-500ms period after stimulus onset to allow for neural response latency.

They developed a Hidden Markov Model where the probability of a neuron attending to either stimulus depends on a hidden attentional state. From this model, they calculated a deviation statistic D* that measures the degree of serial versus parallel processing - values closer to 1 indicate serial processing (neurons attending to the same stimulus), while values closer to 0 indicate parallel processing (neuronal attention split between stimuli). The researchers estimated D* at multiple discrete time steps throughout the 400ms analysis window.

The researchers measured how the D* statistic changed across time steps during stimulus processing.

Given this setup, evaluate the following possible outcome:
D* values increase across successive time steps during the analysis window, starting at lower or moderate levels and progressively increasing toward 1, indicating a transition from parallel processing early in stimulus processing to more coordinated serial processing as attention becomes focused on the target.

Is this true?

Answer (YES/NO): YES